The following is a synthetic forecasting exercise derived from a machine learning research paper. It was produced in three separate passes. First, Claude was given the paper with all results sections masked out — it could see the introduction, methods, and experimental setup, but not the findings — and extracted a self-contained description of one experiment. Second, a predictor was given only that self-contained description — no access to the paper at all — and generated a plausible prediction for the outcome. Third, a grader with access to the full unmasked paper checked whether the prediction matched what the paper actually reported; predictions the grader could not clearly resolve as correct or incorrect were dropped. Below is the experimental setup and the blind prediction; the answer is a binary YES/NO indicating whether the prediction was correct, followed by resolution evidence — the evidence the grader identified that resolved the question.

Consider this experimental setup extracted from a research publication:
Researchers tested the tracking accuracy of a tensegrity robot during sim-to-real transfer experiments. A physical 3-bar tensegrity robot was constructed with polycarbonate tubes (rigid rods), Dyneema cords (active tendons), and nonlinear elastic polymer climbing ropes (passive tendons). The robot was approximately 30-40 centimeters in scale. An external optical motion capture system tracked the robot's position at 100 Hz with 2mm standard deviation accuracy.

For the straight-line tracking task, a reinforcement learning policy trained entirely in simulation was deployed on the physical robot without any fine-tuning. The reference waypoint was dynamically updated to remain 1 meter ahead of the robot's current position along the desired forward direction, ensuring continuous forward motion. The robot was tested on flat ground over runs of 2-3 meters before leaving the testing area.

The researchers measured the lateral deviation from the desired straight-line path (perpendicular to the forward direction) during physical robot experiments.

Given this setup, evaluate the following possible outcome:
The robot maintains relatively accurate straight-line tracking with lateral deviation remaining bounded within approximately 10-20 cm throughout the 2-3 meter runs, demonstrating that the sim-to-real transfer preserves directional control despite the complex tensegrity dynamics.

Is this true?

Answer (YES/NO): NO